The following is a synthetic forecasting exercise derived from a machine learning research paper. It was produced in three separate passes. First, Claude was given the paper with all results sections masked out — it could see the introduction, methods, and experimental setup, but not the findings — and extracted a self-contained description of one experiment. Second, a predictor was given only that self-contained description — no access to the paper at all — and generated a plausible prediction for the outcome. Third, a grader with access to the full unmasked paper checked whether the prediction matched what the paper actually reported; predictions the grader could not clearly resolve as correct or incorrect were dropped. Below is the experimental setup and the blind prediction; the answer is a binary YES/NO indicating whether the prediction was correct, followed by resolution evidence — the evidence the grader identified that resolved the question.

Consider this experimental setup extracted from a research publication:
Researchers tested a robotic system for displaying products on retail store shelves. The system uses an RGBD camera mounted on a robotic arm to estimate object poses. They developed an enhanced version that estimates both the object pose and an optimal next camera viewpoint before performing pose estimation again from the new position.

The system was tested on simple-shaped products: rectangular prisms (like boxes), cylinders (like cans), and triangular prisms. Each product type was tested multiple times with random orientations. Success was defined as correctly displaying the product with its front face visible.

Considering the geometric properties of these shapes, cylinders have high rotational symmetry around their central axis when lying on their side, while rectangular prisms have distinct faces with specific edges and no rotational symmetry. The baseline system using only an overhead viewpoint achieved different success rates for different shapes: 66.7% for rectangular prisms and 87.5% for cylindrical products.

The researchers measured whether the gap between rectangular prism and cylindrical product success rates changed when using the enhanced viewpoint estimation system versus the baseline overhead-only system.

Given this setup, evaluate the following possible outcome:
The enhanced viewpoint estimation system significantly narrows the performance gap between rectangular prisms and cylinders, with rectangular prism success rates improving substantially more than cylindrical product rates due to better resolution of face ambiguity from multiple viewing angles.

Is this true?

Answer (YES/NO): YES